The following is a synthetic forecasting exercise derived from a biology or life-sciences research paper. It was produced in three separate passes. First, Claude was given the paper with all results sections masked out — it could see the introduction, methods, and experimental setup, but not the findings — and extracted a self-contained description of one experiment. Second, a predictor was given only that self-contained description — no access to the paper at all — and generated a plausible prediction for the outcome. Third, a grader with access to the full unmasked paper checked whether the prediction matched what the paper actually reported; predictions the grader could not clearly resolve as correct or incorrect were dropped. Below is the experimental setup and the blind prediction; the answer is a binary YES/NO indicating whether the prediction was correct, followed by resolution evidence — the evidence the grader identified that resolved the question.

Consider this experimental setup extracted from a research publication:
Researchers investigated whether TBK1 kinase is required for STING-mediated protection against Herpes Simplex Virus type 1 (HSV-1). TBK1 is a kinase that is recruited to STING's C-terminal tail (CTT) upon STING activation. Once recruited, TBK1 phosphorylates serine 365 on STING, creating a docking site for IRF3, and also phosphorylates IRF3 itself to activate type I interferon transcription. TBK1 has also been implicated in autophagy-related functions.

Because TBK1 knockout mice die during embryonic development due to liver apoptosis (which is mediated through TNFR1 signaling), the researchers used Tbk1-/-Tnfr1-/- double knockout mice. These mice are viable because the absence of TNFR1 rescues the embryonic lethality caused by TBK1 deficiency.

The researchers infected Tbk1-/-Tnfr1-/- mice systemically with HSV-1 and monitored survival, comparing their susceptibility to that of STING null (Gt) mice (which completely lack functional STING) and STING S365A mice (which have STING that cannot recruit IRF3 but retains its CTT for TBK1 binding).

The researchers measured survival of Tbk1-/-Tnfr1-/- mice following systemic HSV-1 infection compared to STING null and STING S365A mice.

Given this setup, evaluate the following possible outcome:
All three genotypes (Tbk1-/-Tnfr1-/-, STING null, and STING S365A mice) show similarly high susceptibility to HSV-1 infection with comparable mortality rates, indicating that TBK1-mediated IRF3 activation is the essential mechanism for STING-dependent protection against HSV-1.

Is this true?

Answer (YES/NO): NO